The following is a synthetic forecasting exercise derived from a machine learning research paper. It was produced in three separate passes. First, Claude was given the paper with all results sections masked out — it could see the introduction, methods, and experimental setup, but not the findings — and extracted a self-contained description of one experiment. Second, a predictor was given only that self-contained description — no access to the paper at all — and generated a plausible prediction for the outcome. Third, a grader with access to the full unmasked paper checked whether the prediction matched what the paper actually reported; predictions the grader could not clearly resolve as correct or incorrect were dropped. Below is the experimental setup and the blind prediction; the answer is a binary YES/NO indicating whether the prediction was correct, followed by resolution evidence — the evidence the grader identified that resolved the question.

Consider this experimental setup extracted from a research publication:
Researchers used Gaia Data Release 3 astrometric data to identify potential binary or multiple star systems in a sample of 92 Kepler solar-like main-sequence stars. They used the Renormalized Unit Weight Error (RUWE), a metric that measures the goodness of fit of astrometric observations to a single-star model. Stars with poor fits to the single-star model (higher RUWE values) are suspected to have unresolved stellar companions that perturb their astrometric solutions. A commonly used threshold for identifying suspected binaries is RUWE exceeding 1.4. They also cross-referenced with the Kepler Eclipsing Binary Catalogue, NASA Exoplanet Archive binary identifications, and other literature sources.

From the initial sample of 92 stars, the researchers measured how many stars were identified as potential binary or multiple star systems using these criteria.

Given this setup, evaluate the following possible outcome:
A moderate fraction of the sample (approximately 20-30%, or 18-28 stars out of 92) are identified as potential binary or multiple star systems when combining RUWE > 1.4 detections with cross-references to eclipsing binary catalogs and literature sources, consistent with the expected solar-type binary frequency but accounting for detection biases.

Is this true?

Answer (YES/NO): YES